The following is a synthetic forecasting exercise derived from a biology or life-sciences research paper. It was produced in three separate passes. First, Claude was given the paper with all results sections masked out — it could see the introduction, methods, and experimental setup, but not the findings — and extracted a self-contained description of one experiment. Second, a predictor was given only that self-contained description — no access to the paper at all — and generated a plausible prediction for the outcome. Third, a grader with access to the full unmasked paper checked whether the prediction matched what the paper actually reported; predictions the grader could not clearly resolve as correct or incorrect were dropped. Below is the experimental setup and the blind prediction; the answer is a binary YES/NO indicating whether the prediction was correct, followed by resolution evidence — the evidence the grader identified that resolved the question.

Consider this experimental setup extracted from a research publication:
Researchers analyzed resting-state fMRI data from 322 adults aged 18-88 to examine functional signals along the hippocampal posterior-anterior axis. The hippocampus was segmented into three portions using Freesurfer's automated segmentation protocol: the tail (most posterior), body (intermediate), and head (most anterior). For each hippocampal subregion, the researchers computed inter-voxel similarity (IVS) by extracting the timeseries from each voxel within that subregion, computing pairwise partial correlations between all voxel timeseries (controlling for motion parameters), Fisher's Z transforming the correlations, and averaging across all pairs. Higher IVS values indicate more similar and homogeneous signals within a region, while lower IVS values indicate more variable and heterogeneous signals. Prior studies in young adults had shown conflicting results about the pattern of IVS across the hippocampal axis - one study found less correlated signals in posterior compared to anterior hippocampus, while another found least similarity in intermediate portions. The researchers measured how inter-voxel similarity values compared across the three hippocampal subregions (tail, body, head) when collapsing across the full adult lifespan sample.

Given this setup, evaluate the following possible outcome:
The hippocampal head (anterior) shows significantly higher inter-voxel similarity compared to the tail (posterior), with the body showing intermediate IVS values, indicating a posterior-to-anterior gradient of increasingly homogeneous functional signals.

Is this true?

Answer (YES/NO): NO